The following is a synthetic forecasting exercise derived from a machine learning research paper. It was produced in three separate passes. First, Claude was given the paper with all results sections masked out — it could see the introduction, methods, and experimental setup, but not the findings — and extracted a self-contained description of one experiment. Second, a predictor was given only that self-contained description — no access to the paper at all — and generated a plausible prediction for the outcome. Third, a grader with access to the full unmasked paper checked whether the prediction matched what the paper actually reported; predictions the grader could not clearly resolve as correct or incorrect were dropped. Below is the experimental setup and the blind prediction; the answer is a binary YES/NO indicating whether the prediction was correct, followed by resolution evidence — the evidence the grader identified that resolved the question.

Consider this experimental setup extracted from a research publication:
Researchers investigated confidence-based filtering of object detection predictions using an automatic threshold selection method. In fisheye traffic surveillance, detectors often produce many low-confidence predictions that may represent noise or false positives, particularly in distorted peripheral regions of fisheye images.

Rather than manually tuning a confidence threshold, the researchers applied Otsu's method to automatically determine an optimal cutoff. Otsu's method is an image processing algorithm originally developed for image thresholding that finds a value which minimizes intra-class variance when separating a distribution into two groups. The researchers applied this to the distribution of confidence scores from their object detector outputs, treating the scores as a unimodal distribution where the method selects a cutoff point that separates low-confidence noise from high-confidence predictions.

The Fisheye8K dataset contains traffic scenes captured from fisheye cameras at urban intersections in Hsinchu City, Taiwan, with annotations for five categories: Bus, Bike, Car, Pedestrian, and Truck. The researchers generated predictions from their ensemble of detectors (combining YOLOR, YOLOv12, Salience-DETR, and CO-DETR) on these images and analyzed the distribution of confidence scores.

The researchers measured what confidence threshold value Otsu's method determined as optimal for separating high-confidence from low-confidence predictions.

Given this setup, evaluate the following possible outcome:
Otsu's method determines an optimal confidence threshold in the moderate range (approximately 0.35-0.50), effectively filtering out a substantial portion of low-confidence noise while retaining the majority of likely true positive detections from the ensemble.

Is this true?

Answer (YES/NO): NO